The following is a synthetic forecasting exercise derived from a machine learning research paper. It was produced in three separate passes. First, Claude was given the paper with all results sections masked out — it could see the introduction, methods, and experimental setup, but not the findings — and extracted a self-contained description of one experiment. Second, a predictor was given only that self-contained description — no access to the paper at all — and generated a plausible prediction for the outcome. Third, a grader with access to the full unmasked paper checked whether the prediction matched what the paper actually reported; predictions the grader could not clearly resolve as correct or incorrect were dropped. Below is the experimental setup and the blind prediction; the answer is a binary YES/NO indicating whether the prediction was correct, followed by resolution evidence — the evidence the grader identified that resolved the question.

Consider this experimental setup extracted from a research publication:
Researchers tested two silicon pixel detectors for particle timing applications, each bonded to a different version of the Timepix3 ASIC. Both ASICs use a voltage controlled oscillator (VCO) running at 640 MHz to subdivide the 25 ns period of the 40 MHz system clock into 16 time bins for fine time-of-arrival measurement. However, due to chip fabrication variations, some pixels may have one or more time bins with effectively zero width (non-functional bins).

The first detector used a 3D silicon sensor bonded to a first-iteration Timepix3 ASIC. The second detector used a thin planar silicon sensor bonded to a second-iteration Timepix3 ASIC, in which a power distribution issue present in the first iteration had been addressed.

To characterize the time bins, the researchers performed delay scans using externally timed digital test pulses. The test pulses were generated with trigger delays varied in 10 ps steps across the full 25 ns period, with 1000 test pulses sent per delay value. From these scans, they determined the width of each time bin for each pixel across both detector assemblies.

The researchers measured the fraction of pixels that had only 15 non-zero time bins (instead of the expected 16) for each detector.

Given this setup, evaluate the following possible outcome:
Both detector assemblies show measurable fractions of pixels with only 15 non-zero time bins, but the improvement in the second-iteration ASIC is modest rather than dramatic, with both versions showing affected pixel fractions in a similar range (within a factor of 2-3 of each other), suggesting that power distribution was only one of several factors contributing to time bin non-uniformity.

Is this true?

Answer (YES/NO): NO